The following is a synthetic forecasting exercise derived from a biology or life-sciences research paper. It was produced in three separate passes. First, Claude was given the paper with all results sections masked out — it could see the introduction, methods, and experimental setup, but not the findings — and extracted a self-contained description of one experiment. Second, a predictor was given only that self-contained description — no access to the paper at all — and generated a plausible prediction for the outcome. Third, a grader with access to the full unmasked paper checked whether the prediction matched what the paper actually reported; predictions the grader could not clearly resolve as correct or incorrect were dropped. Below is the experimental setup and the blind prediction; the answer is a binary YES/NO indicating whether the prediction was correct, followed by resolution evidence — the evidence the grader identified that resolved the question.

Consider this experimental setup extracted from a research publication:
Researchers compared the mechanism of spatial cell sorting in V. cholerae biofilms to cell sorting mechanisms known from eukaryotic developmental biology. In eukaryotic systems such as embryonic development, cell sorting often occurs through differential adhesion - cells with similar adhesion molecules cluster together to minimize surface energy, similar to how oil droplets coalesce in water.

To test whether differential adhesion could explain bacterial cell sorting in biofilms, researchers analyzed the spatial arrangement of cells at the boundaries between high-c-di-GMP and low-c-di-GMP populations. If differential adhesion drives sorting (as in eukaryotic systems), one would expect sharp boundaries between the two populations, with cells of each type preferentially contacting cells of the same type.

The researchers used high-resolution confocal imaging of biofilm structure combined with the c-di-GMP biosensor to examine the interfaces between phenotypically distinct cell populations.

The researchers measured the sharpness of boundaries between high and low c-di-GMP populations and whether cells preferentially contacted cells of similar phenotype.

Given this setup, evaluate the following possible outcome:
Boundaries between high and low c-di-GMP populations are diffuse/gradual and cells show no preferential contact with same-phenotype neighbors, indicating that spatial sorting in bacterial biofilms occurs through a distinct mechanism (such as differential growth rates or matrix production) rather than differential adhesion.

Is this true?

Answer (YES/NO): YES